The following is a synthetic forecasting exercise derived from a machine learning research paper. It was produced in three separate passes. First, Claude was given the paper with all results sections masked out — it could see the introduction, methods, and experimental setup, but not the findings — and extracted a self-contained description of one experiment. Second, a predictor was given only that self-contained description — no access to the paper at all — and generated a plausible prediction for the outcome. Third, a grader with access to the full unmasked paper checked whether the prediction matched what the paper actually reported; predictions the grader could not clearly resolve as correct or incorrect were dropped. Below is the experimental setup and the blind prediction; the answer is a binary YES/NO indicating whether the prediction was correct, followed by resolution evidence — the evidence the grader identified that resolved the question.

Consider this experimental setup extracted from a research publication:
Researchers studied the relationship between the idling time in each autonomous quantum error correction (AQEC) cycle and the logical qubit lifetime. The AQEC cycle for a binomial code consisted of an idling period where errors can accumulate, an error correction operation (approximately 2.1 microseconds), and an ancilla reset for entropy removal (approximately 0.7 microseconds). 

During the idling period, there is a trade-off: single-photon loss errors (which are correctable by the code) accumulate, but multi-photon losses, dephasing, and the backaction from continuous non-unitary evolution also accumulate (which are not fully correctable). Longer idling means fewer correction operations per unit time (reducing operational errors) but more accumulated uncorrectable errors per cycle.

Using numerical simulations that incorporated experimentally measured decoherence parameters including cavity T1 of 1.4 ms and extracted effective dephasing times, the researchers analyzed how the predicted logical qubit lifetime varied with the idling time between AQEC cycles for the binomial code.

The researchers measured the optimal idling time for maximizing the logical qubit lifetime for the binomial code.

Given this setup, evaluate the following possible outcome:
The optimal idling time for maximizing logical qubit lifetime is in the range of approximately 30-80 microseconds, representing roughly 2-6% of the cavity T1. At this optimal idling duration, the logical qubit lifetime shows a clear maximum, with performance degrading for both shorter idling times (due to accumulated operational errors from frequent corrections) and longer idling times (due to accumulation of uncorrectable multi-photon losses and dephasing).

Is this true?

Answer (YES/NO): NO